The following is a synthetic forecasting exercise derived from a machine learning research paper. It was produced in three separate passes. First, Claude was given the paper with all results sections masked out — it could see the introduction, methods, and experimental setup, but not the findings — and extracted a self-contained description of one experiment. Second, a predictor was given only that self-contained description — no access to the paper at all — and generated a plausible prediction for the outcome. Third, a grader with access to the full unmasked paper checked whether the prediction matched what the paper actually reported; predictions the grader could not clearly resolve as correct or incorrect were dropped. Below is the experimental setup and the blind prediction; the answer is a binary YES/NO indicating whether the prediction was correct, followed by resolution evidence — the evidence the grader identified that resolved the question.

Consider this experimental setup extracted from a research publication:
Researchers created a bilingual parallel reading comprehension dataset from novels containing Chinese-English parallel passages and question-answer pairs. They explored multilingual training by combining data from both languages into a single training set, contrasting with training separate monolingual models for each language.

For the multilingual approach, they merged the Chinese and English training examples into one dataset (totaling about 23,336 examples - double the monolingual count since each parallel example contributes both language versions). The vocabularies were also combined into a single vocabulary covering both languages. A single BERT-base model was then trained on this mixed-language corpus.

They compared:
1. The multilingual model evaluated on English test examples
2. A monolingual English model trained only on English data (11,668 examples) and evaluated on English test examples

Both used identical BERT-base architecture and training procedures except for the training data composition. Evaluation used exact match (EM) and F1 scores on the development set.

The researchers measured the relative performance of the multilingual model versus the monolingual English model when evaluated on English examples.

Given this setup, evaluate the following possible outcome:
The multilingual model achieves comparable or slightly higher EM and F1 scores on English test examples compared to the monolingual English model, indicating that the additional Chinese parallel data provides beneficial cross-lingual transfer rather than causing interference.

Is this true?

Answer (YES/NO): NO